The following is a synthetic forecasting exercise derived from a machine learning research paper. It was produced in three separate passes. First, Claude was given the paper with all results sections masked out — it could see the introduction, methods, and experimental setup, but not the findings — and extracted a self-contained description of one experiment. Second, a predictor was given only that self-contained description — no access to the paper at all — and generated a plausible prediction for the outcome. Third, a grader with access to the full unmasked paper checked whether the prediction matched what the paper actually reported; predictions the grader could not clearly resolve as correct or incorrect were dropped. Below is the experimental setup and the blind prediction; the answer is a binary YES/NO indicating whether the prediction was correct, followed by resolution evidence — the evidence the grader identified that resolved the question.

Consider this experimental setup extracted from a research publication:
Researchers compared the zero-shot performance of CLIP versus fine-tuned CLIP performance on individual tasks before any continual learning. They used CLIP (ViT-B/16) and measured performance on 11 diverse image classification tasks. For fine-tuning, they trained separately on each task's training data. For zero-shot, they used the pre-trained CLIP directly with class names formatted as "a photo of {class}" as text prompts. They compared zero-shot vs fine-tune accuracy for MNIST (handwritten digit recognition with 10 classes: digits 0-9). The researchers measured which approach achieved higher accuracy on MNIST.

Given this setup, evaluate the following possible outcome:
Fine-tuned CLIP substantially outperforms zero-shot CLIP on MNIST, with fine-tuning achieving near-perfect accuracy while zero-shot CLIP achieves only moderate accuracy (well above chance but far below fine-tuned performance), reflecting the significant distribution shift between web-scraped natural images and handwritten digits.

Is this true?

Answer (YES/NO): YES